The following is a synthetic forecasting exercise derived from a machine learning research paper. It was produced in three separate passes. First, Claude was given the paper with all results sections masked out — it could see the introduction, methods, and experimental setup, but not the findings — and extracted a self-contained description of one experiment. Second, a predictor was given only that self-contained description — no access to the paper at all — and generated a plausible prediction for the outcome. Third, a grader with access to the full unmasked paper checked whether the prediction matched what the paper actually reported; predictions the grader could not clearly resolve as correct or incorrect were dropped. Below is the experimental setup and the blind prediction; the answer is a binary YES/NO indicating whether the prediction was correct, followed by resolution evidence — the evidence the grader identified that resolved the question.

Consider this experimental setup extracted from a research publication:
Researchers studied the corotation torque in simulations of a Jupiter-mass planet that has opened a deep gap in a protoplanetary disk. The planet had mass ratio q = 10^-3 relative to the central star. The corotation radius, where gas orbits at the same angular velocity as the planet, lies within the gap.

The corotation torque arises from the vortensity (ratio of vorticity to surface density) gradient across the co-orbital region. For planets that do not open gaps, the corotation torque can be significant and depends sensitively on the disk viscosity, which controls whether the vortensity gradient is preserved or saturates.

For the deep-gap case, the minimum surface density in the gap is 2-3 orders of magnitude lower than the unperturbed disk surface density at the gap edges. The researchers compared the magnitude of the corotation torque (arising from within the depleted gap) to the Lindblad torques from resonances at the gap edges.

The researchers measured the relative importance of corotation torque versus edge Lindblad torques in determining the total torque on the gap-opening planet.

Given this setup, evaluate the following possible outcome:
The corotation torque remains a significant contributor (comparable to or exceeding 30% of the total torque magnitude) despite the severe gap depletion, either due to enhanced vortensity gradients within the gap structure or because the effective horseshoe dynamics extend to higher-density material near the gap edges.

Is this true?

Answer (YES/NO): NO